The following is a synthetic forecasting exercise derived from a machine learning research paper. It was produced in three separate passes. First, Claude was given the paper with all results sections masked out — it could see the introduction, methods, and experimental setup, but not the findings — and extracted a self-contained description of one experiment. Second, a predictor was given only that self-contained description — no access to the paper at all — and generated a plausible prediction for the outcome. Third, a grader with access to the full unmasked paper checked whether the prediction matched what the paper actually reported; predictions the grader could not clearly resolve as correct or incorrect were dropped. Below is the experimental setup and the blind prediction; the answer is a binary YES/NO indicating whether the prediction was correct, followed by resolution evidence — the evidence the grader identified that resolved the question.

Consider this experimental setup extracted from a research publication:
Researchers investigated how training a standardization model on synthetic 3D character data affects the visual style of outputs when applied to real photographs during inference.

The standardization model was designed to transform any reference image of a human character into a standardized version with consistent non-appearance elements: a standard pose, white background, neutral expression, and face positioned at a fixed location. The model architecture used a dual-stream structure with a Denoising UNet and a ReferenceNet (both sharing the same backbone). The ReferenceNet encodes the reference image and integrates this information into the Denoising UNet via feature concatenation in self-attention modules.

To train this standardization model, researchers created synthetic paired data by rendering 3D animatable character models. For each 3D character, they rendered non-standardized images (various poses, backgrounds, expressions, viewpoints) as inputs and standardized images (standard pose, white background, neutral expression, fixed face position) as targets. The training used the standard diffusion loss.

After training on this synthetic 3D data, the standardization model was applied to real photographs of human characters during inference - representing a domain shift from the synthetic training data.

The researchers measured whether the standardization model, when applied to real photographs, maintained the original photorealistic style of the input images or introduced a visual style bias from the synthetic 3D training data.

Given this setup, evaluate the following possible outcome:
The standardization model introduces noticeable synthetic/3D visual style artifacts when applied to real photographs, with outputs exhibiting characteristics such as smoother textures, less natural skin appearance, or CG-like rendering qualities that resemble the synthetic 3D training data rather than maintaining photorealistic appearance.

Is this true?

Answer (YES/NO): YES